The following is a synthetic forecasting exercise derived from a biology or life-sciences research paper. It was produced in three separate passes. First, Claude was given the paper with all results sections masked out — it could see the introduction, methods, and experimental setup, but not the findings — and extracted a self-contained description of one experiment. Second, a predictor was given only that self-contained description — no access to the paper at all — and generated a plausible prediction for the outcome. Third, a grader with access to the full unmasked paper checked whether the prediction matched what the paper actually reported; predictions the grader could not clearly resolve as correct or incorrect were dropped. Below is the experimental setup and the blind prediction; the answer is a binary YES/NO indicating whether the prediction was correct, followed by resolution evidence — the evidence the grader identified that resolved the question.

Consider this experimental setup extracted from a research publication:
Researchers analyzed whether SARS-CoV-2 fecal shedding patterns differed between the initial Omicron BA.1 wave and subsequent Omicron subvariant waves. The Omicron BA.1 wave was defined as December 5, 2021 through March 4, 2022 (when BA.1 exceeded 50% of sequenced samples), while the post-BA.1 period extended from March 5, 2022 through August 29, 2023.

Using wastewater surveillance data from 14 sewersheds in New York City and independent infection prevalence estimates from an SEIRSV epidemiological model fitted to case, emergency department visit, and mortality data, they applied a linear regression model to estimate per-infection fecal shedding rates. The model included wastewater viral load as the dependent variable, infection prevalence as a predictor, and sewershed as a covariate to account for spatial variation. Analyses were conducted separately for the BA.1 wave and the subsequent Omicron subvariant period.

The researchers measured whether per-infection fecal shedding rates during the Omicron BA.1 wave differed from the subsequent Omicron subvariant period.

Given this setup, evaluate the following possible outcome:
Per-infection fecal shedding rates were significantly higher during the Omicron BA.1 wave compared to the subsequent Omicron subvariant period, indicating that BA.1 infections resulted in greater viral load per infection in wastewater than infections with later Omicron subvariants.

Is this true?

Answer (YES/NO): NO